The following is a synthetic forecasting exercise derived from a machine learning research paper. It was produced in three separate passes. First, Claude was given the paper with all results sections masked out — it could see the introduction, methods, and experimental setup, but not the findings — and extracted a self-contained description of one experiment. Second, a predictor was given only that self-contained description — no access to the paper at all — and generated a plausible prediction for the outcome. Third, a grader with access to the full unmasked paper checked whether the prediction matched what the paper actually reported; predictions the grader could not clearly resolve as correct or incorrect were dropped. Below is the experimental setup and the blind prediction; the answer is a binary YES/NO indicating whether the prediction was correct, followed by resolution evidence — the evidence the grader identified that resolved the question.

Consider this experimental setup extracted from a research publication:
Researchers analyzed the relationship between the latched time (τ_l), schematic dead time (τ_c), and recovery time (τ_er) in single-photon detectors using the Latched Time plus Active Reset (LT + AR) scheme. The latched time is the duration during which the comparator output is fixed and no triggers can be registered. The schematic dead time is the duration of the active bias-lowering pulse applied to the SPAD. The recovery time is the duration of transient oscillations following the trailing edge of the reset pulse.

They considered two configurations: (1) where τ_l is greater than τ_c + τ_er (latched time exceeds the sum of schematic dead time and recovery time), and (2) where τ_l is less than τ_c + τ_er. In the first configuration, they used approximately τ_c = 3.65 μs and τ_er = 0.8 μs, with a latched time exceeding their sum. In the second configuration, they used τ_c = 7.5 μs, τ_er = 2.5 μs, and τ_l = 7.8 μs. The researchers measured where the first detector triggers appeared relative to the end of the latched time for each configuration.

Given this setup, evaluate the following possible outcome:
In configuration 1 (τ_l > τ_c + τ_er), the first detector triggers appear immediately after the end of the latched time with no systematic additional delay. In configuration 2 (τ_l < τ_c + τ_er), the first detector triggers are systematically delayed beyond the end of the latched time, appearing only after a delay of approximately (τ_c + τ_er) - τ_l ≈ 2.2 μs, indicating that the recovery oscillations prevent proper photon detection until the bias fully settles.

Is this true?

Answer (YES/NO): NO